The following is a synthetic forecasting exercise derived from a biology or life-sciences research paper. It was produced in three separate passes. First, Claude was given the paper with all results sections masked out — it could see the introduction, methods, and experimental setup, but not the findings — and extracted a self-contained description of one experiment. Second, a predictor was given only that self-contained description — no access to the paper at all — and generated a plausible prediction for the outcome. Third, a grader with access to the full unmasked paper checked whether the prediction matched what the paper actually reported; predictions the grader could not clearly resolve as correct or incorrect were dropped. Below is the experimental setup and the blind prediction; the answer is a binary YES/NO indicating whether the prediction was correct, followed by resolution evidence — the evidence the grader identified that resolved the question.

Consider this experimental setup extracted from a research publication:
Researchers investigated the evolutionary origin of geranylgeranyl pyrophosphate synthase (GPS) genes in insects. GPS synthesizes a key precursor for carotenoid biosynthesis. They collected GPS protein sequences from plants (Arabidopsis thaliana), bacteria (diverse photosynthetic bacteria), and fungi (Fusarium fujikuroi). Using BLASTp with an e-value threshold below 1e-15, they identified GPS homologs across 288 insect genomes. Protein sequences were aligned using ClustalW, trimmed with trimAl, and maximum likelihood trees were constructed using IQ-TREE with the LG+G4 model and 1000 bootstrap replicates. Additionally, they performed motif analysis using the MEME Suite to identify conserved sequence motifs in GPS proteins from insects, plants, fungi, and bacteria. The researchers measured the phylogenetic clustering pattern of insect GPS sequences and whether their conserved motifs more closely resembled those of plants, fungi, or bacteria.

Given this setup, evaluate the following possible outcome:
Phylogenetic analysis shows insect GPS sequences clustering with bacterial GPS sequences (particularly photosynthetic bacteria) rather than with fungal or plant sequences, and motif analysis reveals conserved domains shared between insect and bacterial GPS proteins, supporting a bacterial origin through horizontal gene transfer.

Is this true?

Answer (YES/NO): NO